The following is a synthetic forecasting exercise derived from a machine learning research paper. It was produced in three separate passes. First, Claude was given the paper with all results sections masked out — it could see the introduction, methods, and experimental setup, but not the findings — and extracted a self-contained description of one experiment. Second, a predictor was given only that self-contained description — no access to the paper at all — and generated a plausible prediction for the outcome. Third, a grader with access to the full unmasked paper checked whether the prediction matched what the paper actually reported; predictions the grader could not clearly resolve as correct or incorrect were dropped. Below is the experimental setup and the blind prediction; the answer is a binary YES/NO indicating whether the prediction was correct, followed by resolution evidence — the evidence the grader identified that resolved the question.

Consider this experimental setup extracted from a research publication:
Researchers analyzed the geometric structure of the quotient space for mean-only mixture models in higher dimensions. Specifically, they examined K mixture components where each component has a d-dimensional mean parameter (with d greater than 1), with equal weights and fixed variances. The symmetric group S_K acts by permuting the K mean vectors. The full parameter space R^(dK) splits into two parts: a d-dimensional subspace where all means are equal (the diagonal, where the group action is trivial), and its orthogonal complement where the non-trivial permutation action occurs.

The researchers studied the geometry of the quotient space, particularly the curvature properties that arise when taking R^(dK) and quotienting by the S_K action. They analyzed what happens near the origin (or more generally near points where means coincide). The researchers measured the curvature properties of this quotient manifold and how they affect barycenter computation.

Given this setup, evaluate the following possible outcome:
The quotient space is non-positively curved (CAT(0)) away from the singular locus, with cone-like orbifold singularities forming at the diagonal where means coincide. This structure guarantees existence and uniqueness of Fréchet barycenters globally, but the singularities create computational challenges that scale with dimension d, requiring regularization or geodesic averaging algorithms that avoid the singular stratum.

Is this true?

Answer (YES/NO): NO